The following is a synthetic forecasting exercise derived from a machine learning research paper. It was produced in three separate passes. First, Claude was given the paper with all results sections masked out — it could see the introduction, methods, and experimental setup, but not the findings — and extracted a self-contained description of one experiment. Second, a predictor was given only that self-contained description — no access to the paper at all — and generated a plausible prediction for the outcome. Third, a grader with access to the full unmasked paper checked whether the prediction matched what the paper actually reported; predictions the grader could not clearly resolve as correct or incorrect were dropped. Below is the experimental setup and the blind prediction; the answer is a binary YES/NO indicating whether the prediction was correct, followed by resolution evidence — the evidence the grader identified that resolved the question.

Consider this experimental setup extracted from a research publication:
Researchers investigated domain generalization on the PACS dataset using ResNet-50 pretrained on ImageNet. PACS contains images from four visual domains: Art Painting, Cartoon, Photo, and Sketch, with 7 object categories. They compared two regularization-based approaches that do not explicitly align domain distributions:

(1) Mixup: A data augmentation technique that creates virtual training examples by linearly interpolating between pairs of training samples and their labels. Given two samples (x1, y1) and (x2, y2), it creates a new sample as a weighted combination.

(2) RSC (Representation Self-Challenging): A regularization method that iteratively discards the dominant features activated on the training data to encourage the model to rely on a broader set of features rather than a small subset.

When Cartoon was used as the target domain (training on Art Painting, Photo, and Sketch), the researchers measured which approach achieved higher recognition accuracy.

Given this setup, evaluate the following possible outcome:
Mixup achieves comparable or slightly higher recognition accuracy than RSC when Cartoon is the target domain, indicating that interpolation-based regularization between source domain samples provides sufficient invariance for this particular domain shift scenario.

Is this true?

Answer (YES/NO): NO